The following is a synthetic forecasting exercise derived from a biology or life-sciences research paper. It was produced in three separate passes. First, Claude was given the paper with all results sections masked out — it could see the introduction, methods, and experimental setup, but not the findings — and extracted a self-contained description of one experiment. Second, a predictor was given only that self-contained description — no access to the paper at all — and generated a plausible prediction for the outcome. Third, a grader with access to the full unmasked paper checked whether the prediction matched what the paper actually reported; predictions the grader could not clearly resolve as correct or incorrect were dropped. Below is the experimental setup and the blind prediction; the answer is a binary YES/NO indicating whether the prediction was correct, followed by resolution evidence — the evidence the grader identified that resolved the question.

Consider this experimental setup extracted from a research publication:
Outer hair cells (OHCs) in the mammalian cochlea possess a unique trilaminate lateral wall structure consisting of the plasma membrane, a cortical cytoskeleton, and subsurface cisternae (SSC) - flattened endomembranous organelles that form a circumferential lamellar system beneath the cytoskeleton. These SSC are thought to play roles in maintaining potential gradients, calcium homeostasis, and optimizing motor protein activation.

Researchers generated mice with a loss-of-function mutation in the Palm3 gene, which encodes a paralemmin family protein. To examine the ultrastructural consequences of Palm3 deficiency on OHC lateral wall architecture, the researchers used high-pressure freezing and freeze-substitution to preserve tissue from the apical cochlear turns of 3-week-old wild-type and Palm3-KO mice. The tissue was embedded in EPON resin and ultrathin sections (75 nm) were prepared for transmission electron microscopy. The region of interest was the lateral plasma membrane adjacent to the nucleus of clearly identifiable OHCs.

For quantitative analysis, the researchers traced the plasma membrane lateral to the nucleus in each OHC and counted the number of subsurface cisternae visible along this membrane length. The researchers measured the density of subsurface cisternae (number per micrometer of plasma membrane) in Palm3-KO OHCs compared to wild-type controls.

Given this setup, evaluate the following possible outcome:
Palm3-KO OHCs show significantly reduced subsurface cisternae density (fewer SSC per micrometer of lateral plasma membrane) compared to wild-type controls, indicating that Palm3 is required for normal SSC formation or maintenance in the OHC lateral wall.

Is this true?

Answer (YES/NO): YES